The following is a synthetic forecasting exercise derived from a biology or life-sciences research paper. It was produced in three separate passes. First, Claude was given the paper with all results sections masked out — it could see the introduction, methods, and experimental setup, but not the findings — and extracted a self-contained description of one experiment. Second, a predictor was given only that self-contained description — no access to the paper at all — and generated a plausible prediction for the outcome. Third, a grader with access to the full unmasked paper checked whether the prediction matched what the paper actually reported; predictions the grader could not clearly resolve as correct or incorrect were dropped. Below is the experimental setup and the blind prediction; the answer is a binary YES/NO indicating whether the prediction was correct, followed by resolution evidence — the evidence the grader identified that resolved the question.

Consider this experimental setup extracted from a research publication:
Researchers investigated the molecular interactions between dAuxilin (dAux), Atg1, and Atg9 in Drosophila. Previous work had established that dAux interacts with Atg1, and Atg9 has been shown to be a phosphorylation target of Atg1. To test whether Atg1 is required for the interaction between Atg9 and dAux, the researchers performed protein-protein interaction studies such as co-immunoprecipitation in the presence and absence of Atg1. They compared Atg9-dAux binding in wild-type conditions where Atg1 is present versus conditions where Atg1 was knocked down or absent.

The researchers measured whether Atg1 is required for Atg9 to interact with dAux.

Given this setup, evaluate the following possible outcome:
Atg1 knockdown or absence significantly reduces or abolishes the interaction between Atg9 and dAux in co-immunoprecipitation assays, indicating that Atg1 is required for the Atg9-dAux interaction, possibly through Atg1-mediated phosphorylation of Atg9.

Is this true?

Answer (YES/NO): YES